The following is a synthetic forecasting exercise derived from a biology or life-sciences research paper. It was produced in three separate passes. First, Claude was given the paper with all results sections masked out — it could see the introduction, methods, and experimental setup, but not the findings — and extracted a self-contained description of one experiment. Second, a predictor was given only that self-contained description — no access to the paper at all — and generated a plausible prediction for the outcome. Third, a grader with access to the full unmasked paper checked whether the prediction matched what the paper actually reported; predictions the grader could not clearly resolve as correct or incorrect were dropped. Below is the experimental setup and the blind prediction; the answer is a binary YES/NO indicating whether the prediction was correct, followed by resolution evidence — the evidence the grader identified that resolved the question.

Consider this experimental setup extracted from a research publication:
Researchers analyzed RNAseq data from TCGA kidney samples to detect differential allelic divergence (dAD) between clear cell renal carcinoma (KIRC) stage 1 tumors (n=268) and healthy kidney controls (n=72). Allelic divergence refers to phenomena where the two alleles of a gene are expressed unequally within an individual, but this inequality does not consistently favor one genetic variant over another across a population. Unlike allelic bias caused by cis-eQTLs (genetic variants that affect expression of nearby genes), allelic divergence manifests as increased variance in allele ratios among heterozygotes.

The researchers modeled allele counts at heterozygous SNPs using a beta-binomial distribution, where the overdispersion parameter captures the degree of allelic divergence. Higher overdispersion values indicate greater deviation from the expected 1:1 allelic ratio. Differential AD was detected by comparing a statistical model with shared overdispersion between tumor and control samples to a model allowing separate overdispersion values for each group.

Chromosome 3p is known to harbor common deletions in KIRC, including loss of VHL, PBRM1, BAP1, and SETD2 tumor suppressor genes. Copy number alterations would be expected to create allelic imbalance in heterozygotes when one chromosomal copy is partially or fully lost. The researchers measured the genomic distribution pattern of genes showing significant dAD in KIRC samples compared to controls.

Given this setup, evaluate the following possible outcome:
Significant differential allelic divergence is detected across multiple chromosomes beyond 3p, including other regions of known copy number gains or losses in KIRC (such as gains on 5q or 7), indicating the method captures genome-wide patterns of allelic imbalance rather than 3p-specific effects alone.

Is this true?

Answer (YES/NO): YES